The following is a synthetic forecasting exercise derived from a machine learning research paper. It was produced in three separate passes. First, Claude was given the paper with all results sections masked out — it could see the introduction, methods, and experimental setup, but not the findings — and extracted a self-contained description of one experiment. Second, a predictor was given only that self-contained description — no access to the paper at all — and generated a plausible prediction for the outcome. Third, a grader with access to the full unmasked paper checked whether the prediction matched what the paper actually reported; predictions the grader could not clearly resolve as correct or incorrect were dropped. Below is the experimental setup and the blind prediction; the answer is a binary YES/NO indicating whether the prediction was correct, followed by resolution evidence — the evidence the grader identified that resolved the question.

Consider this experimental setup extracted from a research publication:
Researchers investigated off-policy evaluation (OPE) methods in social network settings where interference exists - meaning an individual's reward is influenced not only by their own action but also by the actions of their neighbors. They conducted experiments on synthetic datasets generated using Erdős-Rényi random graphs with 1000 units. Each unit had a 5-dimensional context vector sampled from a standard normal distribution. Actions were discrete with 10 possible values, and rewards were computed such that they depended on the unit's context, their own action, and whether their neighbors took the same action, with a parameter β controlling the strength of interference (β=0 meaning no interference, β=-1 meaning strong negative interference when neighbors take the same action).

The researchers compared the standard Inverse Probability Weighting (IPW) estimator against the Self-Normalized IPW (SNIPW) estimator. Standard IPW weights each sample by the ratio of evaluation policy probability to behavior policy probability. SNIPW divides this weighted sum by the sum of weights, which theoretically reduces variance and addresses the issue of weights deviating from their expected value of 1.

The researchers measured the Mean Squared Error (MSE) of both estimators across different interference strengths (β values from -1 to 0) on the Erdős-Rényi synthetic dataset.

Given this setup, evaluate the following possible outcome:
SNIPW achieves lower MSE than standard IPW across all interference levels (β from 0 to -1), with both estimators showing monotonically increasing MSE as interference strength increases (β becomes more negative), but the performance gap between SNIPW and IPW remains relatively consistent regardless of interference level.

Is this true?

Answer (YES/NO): NO